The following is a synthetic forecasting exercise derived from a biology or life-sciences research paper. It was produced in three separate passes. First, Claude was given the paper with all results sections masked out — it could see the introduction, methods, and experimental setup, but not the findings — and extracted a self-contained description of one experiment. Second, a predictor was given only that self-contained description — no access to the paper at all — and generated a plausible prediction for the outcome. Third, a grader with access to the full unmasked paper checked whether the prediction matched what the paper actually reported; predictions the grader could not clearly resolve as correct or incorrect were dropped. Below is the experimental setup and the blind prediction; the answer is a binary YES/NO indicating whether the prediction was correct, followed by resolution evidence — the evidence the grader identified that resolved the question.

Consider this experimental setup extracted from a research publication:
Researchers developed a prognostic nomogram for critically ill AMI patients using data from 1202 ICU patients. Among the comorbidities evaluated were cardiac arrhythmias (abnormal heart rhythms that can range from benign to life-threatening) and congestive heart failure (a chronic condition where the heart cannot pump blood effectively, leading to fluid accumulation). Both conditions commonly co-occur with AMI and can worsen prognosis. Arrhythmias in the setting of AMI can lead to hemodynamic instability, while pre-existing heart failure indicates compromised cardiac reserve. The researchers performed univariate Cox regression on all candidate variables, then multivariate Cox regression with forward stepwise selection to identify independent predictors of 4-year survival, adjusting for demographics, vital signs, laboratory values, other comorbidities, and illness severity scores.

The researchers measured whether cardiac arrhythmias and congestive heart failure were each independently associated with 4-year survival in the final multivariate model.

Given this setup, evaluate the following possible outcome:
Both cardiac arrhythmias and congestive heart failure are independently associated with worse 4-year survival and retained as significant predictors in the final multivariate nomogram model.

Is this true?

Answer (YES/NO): NO